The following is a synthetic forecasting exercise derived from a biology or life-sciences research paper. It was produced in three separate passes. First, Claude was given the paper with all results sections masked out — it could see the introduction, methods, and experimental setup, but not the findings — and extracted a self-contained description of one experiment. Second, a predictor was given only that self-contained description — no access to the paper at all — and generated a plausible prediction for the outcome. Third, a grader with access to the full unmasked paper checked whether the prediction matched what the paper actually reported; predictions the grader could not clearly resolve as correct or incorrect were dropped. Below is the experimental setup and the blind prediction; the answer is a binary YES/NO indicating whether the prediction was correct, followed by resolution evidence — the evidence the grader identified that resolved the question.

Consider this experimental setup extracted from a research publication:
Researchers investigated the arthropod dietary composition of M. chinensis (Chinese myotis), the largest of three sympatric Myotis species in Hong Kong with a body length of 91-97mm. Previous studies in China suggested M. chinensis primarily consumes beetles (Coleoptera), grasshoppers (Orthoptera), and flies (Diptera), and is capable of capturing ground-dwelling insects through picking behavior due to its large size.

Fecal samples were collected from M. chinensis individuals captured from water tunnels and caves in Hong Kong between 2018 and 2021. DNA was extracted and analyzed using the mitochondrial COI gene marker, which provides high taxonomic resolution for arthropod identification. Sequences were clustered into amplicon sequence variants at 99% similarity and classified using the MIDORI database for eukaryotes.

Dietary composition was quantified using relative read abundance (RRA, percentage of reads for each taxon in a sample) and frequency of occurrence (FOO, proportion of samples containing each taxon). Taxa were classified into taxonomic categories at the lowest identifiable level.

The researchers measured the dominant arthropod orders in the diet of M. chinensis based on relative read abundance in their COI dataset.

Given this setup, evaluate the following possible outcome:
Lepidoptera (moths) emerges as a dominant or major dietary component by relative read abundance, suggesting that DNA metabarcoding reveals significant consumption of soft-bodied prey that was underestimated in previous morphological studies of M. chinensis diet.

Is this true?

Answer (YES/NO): YES